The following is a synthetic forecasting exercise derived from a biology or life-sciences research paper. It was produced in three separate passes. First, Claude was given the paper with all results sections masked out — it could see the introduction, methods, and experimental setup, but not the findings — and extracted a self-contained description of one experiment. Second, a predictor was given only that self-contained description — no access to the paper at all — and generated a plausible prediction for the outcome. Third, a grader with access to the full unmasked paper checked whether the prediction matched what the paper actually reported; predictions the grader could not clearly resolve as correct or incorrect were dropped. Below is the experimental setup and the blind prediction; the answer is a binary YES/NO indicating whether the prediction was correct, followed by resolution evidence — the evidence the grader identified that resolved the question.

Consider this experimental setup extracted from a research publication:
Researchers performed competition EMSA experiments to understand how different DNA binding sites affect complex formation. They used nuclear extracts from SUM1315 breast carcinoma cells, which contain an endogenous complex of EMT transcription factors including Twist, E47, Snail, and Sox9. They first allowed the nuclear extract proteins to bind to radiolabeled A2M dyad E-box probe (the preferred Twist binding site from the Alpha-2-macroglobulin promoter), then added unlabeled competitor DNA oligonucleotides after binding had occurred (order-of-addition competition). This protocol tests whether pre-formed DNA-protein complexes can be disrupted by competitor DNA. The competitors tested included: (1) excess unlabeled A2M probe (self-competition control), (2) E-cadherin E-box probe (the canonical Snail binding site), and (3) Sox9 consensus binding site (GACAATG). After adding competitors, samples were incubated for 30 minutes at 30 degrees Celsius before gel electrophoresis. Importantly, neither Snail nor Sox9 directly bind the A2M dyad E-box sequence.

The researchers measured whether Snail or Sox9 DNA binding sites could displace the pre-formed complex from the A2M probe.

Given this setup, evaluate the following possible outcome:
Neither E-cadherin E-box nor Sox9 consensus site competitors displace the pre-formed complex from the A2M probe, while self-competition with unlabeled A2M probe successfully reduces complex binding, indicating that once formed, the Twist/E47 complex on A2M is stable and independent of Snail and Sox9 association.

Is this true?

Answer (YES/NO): NO